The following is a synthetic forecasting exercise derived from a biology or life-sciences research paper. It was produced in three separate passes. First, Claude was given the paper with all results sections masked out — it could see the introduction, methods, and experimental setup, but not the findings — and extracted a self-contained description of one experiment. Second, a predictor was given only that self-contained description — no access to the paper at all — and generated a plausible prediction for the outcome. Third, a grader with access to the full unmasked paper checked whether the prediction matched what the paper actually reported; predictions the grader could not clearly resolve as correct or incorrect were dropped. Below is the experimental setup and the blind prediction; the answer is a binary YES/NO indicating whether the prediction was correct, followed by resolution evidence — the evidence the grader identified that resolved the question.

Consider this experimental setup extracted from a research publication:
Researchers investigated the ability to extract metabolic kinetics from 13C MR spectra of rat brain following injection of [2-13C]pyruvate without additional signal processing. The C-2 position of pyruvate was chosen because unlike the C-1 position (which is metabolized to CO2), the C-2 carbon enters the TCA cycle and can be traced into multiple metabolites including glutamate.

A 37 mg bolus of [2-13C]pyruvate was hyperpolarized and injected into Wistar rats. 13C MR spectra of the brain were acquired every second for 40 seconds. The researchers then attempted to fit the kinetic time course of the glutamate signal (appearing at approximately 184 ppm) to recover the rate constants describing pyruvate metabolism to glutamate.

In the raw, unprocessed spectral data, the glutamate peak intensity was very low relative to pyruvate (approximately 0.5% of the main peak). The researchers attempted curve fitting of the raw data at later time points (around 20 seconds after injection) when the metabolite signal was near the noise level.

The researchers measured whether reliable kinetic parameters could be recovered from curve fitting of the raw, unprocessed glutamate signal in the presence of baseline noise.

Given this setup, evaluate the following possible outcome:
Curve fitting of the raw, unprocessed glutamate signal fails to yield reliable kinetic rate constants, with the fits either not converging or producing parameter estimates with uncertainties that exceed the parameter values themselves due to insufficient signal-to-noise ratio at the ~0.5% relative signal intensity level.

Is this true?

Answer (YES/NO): YES